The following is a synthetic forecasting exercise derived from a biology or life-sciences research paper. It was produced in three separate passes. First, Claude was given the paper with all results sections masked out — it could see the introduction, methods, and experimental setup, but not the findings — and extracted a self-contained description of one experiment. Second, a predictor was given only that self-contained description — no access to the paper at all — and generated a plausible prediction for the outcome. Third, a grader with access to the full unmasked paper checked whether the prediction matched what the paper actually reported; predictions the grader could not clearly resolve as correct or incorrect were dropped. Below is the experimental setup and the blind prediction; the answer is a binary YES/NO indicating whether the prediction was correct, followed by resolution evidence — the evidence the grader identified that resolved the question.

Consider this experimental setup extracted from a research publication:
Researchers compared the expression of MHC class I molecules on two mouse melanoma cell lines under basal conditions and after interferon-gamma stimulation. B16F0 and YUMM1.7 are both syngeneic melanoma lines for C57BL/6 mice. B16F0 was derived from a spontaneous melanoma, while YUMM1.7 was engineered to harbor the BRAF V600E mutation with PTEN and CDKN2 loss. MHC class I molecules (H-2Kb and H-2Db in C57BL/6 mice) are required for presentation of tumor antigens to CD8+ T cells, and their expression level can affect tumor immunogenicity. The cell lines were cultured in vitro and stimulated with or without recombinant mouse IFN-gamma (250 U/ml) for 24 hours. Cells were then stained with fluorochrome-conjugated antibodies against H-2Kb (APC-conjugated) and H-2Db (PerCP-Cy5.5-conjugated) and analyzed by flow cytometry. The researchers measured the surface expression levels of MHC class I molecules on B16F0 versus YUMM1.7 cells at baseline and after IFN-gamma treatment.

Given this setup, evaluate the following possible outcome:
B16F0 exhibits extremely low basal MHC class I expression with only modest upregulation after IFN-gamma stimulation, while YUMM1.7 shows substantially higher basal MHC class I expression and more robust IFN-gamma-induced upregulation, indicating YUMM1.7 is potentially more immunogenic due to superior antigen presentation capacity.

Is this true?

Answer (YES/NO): NO